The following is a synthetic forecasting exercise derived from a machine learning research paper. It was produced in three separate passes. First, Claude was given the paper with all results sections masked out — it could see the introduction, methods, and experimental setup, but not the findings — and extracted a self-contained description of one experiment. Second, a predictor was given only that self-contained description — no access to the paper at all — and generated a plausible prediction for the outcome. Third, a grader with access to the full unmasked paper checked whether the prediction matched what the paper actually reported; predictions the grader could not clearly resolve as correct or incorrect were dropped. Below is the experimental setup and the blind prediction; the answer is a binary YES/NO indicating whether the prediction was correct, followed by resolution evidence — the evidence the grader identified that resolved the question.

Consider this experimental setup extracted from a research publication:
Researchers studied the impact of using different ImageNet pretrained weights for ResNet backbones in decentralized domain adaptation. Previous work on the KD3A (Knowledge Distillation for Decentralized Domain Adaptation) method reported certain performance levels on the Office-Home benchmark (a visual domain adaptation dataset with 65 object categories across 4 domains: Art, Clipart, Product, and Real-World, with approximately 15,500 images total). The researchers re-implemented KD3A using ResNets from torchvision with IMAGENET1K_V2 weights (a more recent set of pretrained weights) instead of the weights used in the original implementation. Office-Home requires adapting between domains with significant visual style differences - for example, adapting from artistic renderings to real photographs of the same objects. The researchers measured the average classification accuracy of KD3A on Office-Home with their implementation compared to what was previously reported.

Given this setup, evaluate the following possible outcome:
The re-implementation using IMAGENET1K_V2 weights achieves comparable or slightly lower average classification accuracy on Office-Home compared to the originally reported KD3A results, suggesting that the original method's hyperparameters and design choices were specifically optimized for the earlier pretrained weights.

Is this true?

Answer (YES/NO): NO